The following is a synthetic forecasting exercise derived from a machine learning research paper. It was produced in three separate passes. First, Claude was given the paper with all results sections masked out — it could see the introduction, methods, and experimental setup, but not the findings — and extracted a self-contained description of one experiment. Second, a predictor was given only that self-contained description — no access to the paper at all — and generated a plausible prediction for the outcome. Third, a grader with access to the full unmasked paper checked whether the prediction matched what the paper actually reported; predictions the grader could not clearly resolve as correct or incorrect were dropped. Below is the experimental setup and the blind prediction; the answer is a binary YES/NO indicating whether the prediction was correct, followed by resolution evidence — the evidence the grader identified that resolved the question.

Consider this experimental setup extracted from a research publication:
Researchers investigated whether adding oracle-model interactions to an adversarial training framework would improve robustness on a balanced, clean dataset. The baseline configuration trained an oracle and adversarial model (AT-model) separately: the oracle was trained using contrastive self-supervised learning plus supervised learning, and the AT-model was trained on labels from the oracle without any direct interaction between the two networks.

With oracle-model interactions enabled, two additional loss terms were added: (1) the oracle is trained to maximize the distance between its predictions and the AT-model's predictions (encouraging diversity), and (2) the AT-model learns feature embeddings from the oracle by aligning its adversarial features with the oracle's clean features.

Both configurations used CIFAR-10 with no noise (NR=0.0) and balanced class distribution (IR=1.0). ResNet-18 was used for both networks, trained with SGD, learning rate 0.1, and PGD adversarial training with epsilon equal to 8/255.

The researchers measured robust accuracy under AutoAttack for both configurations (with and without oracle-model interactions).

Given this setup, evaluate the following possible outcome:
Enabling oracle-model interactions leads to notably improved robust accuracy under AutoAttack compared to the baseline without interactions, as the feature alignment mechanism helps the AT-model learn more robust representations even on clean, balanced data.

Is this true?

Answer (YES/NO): NO